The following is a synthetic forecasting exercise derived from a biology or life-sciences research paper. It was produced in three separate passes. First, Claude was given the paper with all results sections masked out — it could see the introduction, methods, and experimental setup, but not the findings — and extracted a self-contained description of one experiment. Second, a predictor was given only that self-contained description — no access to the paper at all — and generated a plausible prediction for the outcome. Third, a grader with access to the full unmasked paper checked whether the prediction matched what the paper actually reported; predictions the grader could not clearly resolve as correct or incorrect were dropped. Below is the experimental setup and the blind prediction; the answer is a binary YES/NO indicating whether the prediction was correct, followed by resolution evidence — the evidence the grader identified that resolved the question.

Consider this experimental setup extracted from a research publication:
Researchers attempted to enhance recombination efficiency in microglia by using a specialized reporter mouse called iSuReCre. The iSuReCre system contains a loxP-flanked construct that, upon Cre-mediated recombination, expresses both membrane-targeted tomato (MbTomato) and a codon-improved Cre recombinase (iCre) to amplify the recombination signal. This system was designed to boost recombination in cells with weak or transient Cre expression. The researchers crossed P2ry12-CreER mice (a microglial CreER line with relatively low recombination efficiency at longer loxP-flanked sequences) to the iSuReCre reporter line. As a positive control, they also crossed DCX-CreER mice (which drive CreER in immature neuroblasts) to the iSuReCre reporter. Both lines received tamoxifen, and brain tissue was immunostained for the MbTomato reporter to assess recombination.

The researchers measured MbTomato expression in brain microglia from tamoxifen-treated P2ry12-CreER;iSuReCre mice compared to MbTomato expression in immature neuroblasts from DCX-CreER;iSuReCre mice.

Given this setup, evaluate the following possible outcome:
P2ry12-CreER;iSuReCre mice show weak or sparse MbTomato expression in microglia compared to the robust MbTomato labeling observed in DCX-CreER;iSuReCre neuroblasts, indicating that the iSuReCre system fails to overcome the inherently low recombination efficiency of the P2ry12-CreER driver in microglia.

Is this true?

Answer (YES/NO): NO